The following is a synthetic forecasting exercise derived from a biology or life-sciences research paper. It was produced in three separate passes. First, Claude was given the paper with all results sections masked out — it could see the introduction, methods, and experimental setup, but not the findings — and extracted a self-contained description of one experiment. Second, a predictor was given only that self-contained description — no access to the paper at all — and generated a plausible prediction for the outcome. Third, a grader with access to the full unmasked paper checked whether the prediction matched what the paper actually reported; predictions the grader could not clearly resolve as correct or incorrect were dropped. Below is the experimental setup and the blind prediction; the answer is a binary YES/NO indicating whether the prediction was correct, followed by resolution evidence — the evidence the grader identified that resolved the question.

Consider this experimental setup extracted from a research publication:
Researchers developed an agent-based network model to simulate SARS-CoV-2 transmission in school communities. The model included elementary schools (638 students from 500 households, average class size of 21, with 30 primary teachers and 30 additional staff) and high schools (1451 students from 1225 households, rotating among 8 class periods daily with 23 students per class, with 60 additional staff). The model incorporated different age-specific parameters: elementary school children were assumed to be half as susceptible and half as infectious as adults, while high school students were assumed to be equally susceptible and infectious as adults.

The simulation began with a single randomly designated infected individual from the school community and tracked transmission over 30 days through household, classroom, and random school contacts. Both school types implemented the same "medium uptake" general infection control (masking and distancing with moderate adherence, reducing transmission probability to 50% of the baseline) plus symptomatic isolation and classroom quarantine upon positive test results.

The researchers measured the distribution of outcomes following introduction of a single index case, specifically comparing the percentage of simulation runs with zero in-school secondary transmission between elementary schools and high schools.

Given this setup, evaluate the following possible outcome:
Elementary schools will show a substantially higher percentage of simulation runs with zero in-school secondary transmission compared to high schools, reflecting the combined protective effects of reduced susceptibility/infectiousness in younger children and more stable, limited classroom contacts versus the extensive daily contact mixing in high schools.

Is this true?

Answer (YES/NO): YES